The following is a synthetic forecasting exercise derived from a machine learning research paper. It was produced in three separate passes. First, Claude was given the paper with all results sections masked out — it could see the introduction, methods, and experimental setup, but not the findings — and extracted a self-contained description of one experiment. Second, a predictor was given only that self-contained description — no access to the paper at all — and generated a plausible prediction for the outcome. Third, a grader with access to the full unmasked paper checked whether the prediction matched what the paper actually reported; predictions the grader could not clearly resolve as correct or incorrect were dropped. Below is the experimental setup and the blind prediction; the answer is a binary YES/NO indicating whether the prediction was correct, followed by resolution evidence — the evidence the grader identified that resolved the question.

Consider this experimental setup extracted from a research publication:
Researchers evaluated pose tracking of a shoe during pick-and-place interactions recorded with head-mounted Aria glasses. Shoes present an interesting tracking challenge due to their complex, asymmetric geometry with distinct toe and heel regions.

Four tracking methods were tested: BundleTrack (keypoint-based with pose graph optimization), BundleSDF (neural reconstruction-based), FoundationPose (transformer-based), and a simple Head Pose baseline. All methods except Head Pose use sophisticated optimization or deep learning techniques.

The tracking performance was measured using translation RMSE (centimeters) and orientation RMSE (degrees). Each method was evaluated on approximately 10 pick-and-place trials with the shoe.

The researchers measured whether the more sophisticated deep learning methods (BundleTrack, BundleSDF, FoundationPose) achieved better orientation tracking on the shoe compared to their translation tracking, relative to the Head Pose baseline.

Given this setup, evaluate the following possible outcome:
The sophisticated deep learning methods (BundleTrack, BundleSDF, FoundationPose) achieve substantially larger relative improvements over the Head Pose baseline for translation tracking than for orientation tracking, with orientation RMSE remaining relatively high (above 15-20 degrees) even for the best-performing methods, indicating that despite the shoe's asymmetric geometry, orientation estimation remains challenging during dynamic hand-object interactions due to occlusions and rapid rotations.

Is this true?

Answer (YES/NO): NO